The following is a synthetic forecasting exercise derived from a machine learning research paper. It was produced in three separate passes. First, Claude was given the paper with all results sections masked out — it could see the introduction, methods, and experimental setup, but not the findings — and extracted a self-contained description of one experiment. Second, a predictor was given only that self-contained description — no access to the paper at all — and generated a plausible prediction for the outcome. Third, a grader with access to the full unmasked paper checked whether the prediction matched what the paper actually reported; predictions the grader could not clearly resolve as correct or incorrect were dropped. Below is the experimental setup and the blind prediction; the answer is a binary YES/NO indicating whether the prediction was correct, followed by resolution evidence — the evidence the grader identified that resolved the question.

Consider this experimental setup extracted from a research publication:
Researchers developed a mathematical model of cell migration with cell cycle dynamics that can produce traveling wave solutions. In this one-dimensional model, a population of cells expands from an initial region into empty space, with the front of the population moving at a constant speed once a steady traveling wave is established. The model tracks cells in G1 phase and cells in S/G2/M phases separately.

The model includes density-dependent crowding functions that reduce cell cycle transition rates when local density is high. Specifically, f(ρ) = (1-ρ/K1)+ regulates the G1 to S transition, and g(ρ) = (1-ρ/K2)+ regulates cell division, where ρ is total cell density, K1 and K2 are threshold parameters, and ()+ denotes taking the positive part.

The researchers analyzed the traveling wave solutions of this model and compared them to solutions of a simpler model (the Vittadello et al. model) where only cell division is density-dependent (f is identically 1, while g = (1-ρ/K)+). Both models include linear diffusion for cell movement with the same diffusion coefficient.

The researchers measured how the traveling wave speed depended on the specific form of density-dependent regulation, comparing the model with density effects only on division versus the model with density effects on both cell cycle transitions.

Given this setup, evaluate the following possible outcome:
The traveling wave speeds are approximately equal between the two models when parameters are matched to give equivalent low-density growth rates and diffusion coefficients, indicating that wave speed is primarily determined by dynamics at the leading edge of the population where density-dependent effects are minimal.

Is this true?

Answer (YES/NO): YES